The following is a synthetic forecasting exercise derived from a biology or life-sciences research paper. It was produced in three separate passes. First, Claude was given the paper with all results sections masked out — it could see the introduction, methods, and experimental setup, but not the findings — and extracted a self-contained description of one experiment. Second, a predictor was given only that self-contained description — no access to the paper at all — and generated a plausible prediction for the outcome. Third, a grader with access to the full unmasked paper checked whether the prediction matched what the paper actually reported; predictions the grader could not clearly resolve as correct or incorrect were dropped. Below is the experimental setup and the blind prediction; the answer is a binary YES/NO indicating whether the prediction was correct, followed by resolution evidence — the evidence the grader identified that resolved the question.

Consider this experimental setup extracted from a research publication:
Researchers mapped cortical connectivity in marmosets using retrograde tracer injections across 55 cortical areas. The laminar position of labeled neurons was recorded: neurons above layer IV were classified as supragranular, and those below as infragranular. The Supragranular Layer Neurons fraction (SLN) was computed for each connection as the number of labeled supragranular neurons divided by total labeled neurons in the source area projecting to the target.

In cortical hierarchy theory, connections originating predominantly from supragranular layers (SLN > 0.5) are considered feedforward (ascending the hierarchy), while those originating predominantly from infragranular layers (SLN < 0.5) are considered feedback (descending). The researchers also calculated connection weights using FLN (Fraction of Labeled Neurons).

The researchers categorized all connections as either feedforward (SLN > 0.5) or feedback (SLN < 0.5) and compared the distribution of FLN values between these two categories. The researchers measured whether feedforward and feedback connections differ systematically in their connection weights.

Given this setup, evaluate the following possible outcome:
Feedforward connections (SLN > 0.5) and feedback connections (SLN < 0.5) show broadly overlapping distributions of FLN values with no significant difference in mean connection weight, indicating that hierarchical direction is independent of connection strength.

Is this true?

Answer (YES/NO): NO